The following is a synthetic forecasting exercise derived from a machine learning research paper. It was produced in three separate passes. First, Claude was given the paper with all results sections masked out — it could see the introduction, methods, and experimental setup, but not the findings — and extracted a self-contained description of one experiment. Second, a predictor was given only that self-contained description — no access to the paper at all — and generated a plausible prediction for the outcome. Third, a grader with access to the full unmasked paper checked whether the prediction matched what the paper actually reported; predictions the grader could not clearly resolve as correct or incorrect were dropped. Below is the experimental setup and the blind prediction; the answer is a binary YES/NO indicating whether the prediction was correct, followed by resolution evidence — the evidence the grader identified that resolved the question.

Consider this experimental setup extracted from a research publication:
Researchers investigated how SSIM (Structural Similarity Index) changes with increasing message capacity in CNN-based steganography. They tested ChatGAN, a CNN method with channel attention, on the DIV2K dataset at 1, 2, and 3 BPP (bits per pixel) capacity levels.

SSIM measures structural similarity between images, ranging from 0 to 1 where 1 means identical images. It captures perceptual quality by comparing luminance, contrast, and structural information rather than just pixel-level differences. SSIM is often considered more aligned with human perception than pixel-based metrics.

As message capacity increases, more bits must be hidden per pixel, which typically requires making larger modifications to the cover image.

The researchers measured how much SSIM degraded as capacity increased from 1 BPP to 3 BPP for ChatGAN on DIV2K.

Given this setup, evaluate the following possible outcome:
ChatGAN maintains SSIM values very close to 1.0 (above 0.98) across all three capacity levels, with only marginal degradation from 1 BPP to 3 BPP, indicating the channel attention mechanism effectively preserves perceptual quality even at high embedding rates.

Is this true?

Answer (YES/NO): NO